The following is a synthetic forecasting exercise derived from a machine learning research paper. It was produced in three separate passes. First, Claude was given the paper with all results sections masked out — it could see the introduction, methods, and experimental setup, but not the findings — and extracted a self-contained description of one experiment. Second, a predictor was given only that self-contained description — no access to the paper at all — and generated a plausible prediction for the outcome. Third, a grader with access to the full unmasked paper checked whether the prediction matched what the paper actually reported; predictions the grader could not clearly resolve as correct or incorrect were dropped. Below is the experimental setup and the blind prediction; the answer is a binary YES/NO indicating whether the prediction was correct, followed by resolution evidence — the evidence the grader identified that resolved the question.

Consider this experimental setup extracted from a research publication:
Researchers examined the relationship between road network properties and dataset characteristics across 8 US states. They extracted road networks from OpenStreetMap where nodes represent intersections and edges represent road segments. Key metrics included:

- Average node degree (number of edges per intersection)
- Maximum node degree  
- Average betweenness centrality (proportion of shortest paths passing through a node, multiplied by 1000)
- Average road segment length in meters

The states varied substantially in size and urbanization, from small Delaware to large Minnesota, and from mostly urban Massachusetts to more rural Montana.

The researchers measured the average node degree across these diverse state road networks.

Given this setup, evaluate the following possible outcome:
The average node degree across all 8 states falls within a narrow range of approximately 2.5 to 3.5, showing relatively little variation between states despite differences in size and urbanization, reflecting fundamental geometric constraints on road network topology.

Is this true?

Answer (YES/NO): NO